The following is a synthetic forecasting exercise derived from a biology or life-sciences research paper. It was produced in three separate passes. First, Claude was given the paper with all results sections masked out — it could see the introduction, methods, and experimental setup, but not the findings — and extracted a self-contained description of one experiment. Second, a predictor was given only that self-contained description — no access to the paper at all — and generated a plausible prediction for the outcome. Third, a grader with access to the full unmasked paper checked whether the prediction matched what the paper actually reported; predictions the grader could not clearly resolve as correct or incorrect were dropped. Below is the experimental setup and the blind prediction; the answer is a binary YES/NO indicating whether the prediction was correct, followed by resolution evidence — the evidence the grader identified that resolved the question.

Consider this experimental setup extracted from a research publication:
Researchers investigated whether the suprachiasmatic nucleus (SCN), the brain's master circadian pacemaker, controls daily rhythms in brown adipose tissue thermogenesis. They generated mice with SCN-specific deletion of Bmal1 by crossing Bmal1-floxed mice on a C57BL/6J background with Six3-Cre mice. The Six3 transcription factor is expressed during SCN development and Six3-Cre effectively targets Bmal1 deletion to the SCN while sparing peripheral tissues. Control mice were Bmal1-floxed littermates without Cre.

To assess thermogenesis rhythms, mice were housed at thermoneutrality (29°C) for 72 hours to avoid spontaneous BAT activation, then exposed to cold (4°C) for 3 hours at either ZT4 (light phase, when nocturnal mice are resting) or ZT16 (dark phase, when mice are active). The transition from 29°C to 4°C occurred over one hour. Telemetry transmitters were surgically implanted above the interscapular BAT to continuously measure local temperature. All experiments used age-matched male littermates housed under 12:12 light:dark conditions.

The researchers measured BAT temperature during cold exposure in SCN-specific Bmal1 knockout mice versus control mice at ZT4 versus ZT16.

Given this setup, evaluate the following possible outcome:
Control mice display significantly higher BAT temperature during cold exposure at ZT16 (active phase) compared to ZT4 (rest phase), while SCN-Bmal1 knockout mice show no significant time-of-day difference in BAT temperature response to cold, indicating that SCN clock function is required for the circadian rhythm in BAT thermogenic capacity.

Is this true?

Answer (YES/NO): YES